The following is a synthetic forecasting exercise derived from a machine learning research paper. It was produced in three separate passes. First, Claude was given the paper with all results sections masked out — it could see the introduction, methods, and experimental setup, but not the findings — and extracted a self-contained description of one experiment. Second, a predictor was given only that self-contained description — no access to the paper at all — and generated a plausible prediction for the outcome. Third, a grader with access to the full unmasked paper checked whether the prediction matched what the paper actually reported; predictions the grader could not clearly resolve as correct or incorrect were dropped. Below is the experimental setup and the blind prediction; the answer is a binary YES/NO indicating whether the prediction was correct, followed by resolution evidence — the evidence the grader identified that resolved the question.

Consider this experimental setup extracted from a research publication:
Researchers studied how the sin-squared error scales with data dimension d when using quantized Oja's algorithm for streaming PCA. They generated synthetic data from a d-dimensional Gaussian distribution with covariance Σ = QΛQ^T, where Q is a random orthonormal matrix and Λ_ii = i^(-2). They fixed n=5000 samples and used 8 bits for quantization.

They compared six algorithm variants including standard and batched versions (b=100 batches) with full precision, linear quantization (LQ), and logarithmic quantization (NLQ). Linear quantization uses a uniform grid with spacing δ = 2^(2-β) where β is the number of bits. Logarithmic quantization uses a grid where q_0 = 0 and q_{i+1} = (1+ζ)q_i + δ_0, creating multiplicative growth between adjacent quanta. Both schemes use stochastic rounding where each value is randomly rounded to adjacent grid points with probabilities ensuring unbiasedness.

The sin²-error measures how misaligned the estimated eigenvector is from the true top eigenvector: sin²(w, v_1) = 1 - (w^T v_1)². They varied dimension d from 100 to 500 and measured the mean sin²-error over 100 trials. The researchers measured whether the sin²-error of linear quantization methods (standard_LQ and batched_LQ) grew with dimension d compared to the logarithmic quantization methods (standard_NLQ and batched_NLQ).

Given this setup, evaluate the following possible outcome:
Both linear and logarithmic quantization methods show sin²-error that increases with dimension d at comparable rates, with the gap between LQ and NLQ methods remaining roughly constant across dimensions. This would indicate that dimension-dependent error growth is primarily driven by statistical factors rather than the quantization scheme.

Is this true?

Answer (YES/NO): NO